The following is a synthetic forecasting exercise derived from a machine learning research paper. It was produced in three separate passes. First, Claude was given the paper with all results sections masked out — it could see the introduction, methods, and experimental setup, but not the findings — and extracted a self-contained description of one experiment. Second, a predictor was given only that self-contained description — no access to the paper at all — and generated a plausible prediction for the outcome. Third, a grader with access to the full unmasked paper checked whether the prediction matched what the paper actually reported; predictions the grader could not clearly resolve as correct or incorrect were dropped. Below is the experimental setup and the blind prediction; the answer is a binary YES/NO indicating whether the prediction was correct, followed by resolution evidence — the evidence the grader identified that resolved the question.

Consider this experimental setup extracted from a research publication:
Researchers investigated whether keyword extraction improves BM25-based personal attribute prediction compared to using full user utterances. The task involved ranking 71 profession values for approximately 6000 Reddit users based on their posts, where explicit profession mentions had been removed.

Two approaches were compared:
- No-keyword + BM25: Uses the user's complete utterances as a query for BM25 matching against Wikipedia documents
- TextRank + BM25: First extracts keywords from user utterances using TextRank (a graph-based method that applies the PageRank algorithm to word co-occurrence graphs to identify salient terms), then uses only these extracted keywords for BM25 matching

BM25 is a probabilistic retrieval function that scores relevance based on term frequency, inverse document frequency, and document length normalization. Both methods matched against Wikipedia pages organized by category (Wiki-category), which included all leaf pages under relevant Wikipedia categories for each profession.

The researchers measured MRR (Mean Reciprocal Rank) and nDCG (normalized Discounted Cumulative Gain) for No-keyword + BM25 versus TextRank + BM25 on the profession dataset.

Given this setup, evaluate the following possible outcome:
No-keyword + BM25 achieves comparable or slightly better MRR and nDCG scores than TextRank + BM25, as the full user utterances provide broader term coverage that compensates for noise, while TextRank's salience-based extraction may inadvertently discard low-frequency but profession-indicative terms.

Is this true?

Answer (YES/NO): NO